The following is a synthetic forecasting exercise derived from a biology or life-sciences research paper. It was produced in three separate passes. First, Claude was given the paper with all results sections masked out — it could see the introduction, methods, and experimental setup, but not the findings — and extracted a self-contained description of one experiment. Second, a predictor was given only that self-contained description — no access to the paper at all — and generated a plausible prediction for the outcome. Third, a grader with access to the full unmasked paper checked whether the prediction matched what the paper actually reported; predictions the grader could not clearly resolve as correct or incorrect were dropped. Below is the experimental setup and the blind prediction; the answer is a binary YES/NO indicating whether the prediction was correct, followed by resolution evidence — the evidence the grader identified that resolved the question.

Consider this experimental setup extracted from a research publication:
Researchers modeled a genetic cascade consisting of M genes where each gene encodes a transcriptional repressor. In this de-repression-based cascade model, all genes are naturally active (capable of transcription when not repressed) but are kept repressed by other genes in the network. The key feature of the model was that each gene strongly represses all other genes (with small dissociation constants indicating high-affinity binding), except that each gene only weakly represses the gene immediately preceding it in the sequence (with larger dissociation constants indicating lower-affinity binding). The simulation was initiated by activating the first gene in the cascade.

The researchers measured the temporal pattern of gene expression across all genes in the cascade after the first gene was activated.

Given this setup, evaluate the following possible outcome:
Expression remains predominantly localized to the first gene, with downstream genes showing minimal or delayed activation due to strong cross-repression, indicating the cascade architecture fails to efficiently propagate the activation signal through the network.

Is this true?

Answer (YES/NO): NO